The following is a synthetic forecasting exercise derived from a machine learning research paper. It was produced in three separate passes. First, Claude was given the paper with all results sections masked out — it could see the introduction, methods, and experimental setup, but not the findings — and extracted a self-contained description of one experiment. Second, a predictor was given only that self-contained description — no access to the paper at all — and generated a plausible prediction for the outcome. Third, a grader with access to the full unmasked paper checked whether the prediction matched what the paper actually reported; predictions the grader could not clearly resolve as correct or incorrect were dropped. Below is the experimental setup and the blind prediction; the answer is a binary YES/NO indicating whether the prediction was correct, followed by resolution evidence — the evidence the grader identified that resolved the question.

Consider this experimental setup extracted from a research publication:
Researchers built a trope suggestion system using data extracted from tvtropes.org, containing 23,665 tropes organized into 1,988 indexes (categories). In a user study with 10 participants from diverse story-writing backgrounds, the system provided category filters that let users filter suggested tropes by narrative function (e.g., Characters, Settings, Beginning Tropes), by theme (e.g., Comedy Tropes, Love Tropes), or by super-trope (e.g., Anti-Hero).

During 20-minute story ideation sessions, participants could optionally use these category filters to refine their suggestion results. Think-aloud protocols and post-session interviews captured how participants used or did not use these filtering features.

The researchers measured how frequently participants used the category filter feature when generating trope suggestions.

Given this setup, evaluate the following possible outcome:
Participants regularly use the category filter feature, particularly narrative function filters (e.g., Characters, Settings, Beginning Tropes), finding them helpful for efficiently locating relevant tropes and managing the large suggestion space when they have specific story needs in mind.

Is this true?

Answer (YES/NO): NO